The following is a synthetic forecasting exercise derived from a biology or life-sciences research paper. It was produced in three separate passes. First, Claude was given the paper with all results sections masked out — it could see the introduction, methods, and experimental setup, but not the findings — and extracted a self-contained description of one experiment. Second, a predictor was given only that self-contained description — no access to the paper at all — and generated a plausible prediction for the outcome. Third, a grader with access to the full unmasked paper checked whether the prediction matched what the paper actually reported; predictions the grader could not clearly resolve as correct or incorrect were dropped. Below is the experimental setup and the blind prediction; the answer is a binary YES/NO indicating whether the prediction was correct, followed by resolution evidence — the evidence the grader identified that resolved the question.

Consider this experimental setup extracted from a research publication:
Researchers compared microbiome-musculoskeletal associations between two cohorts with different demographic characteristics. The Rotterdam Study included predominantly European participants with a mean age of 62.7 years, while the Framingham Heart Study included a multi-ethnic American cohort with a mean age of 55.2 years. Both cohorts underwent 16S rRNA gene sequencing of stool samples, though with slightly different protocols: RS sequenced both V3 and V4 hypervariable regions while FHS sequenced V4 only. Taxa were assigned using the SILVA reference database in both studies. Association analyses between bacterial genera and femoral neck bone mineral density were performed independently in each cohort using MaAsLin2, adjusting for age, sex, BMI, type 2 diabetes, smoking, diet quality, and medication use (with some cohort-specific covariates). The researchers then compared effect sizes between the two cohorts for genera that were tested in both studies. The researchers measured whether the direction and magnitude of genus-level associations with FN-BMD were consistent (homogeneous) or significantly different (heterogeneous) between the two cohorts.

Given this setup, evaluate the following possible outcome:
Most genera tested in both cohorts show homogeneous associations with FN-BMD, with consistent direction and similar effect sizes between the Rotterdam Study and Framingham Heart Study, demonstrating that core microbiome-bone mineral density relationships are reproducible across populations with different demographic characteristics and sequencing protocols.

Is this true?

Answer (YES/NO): YES